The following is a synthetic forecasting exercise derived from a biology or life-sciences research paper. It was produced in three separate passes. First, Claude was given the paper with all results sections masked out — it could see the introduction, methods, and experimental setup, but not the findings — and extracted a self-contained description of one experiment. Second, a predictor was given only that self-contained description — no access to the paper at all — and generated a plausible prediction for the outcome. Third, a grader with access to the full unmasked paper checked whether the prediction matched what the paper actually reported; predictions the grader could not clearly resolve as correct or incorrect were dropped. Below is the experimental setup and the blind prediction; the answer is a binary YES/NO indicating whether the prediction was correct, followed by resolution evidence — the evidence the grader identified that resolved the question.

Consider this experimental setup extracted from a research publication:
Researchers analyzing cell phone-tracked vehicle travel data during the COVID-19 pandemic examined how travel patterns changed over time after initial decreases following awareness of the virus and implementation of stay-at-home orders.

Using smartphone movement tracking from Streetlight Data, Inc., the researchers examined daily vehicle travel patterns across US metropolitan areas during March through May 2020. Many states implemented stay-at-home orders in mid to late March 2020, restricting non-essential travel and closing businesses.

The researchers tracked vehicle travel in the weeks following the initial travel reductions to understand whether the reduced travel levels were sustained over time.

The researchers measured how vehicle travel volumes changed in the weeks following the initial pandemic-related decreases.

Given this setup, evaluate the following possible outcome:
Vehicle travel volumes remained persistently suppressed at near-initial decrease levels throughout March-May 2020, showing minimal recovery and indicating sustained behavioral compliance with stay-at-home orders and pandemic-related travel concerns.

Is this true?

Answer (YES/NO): NO